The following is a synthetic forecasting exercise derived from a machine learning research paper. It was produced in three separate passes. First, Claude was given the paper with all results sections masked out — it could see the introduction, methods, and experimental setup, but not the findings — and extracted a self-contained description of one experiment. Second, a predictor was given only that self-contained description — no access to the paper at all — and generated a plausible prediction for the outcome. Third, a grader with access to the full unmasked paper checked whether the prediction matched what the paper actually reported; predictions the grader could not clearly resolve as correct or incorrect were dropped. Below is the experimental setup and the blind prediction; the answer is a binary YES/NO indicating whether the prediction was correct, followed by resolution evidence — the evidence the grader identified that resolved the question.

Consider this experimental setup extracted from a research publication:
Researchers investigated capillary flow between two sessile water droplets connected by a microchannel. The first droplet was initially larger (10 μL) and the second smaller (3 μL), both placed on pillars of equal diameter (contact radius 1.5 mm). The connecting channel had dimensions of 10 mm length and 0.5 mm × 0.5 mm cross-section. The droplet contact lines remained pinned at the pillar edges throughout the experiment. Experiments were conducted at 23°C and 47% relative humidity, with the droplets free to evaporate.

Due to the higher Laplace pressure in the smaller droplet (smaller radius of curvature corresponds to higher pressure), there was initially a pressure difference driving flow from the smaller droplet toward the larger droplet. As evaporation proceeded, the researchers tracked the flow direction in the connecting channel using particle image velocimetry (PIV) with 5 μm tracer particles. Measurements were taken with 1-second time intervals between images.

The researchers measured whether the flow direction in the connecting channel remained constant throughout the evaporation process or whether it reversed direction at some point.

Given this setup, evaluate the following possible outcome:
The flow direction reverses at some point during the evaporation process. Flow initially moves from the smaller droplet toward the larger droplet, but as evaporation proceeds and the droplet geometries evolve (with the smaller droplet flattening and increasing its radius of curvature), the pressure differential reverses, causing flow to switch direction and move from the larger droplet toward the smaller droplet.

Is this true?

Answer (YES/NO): YES